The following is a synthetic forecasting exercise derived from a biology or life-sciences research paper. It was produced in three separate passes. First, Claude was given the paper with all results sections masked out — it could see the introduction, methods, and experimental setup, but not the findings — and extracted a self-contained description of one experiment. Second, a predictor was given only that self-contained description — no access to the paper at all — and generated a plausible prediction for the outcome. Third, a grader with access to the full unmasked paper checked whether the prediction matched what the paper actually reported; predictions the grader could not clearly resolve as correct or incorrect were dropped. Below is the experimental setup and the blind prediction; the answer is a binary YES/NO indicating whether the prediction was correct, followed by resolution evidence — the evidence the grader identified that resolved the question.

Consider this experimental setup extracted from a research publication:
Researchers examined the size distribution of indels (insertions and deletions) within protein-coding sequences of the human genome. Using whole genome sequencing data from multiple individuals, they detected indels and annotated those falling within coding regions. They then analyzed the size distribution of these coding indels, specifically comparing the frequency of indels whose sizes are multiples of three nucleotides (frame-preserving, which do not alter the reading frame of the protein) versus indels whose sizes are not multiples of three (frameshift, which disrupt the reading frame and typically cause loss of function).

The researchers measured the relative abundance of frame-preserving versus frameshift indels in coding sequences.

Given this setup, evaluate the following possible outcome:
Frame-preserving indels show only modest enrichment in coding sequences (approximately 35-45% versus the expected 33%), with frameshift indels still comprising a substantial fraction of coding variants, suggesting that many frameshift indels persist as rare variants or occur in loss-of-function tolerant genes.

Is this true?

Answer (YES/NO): NO